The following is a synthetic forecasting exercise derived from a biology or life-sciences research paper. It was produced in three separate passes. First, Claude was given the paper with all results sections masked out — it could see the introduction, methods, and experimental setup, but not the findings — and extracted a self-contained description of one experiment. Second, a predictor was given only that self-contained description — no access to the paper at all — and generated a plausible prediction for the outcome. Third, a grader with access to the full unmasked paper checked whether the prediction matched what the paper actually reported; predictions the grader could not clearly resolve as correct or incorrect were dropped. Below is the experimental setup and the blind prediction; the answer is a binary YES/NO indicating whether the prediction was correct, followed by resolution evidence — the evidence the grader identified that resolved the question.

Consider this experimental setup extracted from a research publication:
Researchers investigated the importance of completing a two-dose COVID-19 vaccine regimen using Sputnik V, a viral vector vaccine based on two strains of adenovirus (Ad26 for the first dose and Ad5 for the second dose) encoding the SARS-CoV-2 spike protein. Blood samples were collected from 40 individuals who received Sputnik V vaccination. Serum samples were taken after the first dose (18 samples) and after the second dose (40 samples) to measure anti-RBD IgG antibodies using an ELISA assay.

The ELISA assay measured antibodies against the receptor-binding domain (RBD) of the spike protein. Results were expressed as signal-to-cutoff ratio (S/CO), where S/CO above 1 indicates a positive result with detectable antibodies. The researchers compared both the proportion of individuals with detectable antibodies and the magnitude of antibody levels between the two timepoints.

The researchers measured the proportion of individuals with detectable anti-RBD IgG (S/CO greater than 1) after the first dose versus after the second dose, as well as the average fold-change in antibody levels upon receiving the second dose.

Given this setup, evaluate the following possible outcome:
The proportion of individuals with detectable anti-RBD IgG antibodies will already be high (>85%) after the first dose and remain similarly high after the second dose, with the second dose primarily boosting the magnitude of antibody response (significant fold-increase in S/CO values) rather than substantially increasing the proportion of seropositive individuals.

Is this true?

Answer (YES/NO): NO